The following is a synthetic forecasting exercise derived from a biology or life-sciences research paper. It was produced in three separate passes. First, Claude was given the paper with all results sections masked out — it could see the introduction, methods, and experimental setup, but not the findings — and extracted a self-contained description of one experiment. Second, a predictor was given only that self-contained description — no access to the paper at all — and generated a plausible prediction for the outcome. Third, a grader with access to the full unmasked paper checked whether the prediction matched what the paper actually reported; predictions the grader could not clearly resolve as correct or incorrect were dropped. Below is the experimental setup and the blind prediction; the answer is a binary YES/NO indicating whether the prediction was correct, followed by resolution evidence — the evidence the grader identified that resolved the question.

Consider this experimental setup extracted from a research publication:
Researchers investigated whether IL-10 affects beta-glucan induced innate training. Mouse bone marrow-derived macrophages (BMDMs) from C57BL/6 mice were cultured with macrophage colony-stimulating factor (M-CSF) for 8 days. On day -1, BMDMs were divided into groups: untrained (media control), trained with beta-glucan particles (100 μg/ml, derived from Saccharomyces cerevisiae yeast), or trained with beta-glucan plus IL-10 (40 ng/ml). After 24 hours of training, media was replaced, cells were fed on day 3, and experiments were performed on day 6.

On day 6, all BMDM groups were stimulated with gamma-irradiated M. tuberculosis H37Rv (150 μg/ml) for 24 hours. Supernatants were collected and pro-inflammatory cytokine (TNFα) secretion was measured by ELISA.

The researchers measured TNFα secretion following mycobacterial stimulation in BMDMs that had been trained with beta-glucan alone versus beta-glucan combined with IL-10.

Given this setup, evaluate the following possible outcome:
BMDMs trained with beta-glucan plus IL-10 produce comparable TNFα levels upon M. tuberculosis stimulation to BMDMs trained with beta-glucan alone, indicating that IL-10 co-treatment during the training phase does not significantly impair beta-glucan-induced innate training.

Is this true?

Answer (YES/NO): NO